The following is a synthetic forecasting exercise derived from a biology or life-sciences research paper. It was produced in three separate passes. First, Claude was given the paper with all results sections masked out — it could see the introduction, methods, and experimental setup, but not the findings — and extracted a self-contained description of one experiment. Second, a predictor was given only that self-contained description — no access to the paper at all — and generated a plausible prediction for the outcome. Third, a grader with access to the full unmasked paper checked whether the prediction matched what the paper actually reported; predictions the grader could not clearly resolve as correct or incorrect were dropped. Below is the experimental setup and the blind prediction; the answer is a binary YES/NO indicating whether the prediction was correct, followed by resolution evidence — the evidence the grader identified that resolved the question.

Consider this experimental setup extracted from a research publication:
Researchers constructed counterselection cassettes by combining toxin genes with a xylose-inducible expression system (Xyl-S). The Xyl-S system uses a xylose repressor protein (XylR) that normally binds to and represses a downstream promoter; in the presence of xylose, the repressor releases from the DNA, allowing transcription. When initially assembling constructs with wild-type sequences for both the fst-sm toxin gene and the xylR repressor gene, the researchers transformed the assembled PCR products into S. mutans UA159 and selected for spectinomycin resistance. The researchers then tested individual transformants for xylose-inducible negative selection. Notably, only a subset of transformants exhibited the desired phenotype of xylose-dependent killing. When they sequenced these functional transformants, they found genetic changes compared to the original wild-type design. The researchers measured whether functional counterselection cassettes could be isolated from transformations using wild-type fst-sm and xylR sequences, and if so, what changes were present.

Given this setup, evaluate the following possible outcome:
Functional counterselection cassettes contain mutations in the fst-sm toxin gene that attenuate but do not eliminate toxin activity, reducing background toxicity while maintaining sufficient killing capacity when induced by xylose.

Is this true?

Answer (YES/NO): NO